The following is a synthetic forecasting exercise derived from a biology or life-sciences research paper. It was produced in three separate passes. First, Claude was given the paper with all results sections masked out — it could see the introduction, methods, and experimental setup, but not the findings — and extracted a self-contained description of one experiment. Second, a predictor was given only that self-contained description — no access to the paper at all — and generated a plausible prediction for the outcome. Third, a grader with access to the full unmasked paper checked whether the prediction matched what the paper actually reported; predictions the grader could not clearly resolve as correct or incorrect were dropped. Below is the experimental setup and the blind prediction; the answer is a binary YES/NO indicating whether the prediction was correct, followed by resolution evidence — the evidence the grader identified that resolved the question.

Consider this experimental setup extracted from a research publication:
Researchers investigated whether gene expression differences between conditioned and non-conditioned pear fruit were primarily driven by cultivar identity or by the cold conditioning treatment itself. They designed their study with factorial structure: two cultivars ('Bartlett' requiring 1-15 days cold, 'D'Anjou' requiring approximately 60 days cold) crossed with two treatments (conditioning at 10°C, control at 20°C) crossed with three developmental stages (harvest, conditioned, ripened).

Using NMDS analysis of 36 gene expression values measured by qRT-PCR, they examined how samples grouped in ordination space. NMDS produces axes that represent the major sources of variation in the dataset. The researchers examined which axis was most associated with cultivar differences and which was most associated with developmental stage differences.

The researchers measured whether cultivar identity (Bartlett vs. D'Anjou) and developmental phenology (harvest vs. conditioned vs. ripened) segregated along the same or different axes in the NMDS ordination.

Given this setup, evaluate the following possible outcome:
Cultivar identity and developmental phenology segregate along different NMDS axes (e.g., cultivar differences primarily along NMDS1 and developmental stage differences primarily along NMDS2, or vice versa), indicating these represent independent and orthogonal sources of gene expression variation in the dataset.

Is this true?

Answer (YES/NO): YES